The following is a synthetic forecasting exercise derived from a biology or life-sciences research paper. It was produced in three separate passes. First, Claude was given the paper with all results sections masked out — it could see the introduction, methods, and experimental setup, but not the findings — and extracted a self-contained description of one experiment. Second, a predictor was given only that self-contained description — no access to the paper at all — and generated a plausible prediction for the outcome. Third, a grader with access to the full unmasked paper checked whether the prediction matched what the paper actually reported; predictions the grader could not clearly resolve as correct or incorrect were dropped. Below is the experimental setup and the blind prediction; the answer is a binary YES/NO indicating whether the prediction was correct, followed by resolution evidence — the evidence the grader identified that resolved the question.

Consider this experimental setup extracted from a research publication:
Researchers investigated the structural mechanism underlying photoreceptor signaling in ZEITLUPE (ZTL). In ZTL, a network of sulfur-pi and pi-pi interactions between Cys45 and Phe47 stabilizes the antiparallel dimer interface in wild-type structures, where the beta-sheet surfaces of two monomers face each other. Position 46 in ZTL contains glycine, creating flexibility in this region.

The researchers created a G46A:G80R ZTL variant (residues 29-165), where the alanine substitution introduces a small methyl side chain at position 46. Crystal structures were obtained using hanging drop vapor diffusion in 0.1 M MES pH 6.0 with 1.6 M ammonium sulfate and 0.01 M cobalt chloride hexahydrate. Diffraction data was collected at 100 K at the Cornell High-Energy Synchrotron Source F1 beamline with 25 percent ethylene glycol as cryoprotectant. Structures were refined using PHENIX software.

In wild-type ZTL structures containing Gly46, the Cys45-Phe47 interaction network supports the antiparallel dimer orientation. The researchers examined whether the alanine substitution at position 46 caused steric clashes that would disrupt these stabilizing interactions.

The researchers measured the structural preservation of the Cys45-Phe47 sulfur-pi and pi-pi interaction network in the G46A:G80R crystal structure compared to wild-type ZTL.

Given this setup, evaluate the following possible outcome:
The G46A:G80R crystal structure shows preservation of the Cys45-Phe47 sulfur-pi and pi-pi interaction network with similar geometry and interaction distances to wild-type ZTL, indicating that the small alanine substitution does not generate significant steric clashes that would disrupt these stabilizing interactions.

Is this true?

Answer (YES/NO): NO